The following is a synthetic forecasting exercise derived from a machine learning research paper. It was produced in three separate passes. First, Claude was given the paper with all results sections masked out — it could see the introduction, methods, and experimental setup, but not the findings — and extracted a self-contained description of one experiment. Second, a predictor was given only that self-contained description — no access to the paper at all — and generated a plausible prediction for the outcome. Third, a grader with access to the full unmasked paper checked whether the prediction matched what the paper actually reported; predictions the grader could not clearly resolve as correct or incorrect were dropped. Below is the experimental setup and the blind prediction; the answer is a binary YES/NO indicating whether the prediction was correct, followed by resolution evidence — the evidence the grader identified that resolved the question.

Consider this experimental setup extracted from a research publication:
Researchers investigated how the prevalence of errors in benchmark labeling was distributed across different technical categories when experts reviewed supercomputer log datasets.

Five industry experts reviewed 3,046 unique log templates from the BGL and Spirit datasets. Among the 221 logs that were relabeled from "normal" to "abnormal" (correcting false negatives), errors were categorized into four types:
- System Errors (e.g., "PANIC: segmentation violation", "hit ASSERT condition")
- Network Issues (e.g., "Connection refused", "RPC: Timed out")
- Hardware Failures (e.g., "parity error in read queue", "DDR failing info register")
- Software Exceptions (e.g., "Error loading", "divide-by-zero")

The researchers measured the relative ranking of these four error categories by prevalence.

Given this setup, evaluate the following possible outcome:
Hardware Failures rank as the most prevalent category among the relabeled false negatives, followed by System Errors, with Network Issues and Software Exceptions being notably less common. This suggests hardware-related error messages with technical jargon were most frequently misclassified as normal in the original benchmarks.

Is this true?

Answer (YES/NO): NO